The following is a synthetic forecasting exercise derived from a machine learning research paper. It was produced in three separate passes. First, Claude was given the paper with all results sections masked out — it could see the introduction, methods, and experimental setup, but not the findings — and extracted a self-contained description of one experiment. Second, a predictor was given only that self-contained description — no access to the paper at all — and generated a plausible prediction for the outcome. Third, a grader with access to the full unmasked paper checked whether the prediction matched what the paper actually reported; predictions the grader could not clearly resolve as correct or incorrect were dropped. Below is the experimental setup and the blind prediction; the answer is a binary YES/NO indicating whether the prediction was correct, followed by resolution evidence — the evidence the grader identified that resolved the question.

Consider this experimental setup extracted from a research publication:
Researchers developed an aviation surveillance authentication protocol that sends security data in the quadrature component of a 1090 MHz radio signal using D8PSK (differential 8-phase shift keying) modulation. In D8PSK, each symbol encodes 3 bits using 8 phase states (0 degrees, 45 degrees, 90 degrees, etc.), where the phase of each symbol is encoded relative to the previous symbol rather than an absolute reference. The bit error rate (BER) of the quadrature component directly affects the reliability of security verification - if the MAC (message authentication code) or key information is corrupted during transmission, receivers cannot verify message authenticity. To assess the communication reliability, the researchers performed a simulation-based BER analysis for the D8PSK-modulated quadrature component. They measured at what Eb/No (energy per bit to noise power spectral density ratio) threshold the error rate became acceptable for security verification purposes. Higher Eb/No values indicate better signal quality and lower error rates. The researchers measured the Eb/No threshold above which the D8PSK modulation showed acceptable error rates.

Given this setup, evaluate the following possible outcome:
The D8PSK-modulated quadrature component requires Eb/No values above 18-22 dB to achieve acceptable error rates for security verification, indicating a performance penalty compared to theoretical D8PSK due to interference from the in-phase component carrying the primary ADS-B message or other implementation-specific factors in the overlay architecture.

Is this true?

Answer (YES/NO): NO